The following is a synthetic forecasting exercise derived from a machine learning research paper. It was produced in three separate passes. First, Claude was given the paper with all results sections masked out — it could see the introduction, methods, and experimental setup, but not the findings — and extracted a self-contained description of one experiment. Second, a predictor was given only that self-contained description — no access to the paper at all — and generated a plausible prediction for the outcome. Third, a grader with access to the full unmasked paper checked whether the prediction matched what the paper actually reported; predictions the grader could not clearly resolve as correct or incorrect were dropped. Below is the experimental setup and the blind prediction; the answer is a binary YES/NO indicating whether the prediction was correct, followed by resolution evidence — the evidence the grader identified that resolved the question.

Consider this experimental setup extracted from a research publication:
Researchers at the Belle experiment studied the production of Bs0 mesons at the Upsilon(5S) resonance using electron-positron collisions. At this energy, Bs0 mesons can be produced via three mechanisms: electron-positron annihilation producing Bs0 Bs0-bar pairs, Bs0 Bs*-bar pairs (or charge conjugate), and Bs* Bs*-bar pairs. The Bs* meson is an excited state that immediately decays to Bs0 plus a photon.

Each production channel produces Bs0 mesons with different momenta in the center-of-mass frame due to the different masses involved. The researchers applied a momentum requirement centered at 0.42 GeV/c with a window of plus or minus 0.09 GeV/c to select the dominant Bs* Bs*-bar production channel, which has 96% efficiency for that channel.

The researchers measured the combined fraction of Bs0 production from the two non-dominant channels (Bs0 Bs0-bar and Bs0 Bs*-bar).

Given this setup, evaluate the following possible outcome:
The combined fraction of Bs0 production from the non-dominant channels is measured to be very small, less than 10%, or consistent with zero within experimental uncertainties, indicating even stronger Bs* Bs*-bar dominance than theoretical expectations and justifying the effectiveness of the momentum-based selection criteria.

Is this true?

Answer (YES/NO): NO